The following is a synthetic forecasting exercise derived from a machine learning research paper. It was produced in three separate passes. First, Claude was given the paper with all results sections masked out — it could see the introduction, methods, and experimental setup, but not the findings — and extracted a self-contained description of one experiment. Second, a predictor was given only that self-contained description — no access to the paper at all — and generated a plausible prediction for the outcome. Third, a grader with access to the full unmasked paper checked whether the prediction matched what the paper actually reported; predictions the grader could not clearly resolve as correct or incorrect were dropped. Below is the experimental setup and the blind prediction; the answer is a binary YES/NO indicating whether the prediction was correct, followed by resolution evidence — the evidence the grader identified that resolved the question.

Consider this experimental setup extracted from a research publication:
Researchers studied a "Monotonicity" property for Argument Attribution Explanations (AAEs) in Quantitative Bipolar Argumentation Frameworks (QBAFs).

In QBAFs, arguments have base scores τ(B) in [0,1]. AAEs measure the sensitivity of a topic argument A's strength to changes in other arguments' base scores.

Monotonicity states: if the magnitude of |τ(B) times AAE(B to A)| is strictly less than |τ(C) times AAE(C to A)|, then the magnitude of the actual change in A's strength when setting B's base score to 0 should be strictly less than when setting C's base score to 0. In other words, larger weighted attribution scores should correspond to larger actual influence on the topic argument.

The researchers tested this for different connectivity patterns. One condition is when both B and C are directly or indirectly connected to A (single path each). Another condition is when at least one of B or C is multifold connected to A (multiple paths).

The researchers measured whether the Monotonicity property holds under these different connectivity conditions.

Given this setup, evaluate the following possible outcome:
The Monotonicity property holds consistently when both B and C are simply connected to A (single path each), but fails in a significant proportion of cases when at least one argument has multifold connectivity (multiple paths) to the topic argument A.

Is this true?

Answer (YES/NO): NO